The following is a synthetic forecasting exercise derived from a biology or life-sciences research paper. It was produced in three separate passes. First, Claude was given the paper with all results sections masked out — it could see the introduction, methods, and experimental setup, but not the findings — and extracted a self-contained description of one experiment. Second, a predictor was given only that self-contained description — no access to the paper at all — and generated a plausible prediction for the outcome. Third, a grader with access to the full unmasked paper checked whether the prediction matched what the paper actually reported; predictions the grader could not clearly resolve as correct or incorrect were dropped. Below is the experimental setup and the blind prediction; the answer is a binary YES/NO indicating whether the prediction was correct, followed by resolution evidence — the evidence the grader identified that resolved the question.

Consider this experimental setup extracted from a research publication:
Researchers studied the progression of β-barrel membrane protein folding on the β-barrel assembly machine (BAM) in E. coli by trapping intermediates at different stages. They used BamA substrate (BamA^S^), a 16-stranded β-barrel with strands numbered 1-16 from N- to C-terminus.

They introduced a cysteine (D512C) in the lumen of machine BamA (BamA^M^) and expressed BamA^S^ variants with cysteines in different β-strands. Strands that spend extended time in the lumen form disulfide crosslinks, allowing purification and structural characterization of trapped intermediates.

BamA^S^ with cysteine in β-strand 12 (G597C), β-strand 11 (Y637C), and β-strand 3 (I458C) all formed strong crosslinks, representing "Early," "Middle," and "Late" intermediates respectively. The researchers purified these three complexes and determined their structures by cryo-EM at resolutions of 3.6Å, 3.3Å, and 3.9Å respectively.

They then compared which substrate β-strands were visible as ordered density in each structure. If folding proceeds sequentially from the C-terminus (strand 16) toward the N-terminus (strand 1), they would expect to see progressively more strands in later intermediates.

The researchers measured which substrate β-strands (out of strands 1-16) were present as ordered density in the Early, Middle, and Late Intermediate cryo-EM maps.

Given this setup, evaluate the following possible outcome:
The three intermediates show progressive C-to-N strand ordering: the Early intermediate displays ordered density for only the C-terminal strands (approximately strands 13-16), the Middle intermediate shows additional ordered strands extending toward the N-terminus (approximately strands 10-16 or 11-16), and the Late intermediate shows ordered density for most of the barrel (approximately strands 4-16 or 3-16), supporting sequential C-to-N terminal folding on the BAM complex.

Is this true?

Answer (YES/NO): YES